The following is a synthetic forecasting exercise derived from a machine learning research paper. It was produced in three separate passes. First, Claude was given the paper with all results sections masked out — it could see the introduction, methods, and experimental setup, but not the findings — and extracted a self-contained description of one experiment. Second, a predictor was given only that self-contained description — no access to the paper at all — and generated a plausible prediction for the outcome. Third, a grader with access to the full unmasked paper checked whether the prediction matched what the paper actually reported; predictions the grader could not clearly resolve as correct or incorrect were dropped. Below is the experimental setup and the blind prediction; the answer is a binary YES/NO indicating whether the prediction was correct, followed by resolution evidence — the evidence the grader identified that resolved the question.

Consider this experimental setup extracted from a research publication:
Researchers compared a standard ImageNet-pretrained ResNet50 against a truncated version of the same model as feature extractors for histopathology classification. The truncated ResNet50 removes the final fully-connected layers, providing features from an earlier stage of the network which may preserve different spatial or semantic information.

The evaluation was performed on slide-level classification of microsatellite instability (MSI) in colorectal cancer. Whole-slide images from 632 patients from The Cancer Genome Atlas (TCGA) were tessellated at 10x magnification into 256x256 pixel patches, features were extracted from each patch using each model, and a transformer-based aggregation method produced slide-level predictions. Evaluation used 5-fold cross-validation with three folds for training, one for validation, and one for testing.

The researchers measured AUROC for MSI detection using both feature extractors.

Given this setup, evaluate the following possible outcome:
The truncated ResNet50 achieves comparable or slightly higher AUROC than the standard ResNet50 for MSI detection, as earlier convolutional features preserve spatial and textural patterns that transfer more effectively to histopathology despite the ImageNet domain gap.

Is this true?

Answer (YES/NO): YES